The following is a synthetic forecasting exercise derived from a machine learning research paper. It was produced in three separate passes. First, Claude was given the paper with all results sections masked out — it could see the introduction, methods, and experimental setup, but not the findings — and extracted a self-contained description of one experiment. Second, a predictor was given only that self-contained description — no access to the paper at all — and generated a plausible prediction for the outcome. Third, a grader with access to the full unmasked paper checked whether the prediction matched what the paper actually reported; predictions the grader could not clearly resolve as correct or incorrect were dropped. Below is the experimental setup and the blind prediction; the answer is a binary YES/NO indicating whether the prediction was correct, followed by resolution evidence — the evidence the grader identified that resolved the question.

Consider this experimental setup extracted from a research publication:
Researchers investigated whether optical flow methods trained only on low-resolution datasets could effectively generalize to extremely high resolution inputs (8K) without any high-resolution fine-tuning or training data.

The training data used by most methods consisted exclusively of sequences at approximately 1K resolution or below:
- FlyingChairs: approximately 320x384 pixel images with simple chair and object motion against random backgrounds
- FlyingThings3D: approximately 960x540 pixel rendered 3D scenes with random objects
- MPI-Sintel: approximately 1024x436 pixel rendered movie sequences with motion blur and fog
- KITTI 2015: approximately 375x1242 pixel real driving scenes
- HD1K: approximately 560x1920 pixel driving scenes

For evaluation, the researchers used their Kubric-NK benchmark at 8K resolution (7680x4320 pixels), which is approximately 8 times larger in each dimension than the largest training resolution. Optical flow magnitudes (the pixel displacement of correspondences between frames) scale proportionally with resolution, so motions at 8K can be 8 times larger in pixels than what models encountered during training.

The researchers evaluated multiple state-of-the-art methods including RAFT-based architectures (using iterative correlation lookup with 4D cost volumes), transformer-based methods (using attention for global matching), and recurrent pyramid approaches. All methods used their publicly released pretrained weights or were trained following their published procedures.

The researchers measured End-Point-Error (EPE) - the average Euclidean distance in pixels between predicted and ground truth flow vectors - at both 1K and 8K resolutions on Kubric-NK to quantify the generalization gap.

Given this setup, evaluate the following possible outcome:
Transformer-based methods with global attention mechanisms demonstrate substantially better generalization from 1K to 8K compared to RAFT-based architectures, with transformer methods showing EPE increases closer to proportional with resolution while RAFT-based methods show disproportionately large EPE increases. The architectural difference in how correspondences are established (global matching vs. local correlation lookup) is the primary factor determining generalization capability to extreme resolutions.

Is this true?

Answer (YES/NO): NO